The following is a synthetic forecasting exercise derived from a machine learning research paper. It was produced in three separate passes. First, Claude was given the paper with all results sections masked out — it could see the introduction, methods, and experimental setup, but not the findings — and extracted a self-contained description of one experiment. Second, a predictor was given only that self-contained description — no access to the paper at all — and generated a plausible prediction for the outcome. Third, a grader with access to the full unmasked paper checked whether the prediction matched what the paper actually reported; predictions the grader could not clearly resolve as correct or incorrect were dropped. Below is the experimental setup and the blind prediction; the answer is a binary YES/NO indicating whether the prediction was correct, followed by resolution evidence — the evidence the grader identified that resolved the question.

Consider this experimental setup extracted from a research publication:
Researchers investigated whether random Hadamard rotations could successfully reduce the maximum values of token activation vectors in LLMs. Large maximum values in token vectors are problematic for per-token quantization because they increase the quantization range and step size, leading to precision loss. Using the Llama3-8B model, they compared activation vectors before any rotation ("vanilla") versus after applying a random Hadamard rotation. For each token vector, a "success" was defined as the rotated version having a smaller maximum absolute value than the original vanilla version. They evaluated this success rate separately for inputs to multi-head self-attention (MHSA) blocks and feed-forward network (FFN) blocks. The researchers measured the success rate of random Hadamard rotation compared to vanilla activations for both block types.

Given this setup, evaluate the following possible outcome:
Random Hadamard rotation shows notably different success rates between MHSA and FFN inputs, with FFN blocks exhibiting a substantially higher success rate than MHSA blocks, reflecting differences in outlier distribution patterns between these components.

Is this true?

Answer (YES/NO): NO